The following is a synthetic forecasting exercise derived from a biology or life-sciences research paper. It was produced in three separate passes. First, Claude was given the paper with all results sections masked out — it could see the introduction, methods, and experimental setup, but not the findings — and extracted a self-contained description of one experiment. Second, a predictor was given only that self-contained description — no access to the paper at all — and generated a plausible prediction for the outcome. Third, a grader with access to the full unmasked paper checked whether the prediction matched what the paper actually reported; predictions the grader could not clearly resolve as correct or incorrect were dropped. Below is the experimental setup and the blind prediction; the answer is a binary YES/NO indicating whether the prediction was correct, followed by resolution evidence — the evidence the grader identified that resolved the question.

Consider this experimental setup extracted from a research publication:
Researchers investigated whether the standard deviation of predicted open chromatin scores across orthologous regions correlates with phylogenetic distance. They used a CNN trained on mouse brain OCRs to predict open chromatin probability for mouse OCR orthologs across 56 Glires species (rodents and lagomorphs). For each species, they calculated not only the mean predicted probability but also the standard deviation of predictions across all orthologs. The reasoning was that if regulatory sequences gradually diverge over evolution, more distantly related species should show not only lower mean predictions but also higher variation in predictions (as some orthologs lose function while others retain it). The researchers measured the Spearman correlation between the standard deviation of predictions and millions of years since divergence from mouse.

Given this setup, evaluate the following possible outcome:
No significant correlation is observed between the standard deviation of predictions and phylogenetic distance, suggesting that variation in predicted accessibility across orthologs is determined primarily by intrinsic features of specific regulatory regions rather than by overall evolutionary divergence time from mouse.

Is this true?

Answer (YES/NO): NO